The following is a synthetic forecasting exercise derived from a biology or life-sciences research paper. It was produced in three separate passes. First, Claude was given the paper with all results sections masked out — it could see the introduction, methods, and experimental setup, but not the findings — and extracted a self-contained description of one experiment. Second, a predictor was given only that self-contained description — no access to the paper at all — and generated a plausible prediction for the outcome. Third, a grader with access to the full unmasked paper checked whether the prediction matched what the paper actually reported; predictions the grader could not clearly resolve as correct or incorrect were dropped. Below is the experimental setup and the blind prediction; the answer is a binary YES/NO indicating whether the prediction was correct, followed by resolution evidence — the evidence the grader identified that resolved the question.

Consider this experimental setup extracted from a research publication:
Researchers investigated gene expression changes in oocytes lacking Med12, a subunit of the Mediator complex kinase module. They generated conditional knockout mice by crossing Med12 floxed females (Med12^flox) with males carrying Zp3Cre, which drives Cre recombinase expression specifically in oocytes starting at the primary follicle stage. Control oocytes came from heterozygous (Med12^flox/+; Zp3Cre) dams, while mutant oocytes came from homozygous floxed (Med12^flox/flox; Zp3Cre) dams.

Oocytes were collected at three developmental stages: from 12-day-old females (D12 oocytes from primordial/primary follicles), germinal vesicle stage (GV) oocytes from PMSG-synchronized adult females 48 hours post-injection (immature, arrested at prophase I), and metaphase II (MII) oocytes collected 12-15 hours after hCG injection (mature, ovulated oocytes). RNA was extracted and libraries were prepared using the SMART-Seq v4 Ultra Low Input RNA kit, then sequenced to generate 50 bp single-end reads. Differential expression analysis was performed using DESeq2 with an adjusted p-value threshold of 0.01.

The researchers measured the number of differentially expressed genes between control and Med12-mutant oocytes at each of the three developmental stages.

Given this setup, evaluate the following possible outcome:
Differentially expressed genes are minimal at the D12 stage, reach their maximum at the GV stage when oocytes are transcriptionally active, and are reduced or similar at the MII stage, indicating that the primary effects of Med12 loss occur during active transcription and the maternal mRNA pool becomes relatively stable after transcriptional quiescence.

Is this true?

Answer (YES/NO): NO